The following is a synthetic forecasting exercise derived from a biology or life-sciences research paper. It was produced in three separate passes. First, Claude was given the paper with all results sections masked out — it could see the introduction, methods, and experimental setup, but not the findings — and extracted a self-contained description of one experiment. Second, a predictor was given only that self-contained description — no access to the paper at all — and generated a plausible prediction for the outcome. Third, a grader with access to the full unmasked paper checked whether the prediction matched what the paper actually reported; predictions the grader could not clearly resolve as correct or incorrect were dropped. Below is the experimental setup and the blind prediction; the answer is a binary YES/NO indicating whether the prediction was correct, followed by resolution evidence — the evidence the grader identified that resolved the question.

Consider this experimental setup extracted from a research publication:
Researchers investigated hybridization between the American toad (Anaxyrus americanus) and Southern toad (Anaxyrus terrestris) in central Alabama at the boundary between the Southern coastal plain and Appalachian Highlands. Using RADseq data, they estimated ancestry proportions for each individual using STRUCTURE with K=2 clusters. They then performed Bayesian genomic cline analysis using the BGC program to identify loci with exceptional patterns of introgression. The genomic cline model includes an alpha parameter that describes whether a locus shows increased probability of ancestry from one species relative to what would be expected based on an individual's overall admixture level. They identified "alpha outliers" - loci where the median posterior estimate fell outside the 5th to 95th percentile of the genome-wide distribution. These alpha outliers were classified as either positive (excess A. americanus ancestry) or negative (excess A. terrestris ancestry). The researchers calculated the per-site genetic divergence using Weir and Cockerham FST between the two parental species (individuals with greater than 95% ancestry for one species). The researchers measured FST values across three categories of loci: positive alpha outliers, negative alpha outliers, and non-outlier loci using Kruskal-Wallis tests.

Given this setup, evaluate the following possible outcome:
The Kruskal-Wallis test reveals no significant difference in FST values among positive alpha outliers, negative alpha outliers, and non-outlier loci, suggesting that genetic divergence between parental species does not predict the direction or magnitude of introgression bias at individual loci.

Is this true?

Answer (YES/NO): NO